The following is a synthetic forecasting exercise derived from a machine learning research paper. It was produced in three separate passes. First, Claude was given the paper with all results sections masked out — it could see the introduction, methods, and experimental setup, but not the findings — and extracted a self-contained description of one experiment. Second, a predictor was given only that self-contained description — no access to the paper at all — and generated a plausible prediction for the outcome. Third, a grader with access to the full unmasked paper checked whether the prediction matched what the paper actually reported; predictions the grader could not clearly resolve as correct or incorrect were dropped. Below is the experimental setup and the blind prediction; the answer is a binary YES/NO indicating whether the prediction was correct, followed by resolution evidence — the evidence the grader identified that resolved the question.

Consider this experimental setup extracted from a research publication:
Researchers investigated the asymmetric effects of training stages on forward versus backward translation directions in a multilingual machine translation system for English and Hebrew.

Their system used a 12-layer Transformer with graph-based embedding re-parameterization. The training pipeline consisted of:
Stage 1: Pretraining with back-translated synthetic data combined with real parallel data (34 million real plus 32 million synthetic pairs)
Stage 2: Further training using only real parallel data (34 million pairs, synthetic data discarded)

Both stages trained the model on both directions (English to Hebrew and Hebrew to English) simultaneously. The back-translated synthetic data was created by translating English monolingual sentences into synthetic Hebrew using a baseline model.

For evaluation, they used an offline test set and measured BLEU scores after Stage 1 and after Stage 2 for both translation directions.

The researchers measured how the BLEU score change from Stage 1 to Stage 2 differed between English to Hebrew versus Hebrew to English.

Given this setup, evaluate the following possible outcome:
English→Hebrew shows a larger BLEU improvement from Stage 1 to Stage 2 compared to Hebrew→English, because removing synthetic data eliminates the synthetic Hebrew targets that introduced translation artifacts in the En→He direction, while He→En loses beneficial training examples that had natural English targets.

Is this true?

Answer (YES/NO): NO